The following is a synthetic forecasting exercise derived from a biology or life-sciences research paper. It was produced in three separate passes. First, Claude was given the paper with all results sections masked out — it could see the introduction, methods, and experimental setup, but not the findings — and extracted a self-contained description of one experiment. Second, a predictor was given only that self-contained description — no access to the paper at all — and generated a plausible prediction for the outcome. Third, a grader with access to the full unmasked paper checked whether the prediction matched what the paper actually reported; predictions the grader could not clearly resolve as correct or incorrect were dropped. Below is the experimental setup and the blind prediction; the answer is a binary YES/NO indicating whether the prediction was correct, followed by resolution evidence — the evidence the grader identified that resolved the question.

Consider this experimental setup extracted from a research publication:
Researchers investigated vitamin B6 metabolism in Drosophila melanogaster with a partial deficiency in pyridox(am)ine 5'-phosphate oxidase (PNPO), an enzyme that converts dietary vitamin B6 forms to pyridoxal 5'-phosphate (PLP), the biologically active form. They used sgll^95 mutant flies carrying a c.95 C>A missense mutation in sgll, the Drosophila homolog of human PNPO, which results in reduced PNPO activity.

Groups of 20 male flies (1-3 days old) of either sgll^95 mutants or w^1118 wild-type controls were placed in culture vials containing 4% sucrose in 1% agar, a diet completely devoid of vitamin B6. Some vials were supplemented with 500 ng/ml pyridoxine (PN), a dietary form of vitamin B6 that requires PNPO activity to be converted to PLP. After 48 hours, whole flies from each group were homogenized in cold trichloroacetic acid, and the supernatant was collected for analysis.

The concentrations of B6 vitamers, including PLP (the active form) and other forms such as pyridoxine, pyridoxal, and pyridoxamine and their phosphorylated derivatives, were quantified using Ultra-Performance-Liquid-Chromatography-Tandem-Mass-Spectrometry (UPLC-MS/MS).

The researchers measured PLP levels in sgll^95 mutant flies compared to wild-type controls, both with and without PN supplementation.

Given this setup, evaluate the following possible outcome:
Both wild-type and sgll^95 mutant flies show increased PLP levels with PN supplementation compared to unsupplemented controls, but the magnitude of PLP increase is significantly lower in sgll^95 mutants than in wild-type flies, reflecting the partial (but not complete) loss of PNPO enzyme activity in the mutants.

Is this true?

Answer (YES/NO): NO